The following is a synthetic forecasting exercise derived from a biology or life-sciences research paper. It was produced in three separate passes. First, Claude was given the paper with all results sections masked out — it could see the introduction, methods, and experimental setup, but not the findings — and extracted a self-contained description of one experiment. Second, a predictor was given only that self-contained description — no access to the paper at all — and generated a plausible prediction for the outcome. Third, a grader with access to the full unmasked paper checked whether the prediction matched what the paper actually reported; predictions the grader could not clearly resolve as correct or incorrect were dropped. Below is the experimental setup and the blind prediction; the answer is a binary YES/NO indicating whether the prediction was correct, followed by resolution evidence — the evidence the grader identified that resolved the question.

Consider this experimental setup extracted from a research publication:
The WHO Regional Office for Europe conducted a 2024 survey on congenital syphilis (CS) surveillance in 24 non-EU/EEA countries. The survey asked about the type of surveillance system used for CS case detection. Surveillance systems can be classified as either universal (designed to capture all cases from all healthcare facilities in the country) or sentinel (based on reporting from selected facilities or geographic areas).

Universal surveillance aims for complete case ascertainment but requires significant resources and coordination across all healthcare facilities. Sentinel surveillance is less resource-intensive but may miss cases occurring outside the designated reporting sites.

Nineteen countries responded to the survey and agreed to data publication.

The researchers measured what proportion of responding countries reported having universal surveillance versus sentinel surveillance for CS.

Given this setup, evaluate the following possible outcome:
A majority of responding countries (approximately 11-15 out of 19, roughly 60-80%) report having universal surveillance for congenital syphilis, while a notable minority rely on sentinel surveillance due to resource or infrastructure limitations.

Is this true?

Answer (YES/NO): YES